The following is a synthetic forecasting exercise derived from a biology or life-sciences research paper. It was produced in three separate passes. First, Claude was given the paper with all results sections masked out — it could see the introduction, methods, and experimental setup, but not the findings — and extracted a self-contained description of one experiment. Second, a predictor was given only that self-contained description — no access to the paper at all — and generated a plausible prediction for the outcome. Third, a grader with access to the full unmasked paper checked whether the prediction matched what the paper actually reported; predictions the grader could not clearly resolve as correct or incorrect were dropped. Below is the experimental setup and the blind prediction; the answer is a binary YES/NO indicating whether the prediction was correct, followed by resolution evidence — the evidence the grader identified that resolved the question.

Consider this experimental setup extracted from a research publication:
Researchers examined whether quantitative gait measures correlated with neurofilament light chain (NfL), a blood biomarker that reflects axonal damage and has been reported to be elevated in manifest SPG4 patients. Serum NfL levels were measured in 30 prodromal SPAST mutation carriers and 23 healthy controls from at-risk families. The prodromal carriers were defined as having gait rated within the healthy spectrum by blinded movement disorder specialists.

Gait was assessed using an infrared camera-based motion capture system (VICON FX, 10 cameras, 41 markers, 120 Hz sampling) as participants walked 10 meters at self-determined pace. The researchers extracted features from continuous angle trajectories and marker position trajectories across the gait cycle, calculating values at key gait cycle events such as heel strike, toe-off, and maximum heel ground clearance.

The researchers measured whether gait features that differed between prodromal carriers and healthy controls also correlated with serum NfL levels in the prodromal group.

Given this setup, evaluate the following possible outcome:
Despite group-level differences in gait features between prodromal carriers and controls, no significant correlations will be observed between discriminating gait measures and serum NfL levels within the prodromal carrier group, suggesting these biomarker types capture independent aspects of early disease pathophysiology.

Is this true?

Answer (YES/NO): NO